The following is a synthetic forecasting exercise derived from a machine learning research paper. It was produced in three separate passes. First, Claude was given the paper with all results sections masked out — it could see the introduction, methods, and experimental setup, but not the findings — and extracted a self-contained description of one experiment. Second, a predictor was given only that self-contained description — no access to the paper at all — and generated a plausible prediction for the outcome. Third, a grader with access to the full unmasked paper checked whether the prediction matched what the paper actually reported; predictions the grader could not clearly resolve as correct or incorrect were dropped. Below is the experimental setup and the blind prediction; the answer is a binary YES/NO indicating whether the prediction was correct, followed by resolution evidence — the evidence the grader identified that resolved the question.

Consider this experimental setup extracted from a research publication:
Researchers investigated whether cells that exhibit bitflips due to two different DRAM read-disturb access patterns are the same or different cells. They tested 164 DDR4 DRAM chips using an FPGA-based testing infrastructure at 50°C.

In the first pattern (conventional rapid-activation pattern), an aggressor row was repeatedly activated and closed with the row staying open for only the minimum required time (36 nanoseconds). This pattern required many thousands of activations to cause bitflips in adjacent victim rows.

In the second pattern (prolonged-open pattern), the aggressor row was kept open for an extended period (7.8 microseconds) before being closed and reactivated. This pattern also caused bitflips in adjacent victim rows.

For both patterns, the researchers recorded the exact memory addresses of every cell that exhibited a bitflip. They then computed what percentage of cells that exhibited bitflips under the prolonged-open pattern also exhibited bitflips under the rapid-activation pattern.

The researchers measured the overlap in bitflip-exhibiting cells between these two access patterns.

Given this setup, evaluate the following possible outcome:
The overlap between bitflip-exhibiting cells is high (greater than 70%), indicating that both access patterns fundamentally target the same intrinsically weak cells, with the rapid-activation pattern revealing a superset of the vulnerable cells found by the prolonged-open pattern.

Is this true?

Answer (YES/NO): NO